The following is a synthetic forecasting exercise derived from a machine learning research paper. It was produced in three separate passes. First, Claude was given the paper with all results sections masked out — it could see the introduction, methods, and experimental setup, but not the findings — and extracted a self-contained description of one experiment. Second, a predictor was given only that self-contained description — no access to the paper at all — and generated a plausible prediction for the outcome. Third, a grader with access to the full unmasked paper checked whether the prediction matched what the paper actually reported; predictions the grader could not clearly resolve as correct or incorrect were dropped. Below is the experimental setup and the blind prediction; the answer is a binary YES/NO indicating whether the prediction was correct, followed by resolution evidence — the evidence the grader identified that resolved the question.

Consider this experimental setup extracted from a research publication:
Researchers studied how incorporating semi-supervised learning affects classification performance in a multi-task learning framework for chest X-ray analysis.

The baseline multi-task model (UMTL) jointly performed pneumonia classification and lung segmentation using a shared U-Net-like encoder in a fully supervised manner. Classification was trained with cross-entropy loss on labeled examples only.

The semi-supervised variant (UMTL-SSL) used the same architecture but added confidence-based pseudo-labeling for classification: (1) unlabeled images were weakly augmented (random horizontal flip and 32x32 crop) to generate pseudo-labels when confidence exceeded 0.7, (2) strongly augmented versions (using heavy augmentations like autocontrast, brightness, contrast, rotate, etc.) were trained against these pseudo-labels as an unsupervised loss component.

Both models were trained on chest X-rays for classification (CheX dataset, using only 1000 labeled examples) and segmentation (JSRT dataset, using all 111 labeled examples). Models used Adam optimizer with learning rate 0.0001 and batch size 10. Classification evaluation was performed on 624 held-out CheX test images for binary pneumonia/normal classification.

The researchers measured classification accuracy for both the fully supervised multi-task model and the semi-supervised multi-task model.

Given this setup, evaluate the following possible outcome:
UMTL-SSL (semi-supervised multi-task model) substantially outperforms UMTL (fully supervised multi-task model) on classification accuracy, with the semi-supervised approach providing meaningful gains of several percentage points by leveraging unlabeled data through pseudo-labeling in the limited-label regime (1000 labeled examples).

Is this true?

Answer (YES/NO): YES